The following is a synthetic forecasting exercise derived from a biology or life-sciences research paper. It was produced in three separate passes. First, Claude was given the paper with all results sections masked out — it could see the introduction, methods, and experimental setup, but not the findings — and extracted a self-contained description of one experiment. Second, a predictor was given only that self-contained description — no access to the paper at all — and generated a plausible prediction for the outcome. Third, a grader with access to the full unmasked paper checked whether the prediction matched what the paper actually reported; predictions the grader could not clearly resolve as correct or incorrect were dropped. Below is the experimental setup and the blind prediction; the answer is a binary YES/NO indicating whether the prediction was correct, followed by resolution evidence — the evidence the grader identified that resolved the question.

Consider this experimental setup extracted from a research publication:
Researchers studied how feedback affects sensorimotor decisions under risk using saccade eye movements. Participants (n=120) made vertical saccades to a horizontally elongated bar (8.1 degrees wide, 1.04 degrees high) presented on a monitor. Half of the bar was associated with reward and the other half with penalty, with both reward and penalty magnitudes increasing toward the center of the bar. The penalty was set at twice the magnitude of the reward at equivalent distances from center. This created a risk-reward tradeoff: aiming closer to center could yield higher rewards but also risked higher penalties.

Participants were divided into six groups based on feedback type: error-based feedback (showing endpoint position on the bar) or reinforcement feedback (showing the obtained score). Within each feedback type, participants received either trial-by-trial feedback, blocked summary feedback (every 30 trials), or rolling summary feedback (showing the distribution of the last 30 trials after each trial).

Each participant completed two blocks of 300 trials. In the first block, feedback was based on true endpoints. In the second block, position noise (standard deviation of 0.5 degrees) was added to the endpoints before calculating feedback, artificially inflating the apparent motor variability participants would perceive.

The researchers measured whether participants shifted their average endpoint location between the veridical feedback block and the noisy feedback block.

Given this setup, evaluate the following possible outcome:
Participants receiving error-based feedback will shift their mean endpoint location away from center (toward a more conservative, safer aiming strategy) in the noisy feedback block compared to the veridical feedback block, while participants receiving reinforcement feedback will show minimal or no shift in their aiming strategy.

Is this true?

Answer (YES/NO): NO